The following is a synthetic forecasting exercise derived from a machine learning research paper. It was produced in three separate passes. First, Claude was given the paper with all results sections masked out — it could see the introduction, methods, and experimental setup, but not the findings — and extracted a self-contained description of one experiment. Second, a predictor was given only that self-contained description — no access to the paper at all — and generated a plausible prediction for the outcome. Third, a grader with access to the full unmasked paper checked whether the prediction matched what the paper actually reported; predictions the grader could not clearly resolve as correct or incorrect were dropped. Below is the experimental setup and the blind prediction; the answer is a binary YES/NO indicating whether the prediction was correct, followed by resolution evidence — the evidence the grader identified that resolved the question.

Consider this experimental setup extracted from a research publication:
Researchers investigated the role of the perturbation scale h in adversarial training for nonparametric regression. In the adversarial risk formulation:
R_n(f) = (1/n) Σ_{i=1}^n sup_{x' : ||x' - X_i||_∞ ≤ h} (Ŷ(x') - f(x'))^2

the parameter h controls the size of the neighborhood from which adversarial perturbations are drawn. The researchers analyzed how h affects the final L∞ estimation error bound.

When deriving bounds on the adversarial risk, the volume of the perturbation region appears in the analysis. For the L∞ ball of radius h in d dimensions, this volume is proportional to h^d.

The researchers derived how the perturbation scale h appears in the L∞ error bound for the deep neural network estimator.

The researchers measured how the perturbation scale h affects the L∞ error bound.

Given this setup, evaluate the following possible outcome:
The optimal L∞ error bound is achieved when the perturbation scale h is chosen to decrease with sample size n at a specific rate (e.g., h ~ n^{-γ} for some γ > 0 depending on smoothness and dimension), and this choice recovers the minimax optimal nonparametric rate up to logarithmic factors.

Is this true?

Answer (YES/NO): NO